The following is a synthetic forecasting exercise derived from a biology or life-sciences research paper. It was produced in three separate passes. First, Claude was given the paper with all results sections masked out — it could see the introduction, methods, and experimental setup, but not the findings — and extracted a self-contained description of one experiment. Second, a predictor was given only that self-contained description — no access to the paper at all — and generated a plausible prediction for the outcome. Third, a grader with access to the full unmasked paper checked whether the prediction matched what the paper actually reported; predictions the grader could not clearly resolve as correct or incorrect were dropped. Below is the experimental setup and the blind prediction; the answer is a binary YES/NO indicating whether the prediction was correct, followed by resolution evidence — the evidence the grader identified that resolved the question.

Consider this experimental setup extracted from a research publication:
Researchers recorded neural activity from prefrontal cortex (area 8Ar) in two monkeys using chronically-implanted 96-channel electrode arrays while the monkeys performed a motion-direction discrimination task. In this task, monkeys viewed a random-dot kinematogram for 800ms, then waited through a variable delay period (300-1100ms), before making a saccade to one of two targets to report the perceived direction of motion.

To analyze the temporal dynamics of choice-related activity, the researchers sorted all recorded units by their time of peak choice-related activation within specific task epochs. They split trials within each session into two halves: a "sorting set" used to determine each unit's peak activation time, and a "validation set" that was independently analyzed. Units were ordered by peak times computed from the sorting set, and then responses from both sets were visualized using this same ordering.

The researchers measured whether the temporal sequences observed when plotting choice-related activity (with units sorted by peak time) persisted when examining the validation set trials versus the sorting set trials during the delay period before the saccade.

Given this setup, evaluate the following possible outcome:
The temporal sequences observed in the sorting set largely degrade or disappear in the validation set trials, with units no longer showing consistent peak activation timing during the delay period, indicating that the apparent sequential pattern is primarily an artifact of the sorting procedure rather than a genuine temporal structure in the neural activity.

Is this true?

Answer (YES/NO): YES